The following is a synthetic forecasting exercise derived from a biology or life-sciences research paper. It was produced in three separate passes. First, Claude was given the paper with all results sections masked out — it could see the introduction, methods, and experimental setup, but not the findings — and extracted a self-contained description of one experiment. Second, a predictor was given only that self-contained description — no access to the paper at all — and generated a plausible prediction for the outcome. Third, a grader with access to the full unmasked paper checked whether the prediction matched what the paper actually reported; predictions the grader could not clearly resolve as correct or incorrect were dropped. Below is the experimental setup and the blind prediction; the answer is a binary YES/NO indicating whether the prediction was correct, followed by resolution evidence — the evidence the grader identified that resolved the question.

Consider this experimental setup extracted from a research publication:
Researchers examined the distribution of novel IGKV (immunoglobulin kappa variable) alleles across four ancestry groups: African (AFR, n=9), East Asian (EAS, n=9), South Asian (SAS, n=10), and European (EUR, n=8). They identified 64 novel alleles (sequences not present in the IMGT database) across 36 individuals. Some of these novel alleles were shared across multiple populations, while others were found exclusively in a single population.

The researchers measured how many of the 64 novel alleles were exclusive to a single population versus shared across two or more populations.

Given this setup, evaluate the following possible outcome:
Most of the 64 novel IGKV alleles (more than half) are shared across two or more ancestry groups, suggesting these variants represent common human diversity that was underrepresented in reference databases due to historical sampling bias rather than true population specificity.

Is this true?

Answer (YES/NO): NO